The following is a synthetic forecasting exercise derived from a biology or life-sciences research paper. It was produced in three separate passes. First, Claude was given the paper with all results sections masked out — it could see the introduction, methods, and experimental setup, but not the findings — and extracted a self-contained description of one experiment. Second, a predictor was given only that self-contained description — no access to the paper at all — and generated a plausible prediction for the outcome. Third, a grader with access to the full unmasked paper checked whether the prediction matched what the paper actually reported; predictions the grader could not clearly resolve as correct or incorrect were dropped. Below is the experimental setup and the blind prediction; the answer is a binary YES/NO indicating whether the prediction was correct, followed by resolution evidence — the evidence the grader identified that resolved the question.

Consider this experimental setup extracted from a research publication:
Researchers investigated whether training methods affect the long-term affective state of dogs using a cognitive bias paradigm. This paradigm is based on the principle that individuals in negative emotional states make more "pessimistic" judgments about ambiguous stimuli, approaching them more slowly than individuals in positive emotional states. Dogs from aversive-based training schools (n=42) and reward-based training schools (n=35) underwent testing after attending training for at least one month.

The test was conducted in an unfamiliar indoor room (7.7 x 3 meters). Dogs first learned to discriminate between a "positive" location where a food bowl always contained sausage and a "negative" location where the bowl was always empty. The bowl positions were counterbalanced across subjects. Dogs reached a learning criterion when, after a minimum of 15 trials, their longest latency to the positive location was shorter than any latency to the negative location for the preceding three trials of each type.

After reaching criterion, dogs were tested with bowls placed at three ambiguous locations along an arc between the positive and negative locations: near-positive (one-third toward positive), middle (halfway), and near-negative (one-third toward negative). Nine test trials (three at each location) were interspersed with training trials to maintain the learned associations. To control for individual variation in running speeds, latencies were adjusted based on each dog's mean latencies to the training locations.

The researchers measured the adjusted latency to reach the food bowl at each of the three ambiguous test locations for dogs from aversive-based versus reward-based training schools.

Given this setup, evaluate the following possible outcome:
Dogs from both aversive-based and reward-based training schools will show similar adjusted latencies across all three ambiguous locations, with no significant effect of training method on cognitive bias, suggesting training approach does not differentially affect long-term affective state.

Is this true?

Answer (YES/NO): NO